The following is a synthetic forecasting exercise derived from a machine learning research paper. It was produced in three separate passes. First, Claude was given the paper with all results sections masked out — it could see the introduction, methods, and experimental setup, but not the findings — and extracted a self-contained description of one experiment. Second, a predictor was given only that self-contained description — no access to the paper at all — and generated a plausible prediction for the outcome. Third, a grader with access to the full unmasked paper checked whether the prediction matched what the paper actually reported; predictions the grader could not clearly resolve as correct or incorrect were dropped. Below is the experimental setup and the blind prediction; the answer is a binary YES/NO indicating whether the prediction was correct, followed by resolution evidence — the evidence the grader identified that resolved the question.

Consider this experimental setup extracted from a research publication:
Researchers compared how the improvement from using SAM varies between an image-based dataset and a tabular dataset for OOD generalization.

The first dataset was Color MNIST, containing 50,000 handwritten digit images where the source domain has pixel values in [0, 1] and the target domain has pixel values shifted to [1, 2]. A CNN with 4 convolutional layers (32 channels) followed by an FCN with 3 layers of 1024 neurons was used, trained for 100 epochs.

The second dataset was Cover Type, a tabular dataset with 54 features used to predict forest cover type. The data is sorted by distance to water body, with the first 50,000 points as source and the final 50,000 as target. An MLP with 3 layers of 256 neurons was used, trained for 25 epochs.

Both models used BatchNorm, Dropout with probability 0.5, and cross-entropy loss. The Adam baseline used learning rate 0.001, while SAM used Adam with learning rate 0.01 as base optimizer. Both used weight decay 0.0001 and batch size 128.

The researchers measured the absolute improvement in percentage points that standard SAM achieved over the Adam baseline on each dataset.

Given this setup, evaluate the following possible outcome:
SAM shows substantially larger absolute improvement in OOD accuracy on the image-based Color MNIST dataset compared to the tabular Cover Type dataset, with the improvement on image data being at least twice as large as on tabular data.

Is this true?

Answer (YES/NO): YES